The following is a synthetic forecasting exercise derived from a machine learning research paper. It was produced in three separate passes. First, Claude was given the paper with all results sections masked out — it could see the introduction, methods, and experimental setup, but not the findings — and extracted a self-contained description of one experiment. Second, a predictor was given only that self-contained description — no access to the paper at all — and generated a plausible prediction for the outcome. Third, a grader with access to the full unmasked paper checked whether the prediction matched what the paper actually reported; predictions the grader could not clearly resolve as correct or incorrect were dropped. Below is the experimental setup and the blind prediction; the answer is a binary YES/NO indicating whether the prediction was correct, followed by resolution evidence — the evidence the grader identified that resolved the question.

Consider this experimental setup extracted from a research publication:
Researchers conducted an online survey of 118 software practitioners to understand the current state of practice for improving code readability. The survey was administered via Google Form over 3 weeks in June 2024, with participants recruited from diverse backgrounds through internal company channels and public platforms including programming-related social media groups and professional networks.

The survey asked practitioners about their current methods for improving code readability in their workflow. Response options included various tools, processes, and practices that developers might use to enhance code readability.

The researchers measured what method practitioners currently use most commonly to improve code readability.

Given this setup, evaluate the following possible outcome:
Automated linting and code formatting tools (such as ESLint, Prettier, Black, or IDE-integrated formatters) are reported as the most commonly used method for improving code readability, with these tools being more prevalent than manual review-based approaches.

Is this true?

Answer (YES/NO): NO